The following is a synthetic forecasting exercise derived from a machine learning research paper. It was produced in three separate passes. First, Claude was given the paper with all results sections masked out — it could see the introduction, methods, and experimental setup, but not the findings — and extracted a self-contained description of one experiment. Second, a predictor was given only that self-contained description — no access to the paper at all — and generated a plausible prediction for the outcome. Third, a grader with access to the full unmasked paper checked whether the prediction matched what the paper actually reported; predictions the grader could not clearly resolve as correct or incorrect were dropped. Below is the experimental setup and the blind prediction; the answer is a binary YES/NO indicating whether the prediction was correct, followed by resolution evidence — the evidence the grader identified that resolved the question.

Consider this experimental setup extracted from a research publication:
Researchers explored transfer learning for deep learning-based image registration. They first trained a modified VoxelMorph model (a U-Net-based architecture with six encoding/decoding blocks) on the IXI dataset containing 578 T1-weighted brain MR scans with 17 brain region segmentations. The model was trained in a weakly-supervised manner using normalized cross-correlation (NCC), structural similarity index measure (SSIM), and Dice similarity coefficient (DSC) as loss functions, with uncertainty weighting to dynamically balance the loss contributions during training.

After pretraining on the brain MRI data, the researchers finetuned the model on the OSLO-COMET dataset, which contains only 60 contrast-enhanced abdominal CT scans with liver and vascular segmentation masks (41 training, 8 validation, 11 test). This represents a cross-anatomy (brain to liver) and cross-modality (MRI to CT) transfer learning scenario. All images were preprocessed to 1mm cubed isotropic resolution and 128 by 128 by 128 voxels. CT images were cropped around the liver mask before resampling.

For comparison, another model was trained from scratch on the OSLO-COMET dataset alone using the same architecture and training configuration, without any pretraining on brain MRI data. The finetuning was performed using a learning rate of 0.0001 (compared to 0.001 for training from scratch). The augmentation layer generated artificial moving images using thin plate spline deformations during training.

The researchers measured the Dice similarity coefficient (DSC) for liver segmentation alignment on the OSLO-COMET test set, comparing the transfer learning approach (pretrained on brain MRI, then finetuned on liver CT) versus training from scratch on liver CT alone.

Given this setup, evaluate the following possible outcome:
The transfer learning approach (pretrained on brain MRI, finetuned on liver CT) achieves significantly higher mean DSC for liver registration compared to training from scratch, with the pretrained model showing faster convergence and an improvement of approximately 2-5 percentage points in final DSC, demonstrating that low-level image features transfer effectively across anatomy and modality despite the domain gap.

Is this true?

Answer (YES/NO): NO